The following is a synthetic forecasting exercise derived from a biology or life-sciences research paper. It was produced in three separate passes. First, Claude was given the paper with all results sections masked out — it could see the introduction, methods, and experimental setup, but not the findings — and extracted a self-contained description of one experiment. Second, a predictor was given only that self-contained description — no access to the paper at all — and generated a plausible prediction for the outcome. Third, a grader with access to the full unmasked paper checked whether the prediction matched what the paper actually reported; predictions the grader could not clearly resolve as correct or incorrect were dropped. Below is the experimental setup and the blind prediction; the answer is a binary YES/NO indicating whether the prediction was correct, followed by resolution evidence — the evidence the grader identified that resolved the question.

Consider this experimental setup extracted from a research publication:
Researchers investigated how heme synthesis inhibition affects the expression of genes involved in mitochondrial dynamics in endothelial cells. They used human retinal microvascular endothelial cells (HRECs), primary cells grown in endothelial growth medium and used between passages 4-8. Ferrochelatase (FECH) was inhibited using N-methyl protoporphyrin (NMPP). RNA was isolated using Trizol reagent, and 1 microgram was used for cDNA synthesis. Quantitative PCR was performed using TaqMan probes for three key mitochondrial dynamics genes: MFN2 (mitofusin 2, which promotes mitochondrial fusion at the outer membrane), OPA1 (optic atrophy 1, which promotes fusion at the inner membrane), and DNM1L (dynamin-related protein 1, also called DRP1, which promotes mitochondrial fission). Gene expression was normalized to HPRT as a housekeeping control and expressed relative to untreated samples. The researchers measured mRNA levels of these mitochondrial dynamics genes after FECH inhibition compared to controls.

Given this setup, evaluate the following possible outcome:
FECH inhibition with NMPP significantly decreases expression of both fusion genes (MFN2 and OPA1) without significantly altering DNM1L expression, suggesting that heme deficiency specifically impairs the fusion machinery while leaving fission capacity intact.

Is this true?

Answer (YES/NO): YES